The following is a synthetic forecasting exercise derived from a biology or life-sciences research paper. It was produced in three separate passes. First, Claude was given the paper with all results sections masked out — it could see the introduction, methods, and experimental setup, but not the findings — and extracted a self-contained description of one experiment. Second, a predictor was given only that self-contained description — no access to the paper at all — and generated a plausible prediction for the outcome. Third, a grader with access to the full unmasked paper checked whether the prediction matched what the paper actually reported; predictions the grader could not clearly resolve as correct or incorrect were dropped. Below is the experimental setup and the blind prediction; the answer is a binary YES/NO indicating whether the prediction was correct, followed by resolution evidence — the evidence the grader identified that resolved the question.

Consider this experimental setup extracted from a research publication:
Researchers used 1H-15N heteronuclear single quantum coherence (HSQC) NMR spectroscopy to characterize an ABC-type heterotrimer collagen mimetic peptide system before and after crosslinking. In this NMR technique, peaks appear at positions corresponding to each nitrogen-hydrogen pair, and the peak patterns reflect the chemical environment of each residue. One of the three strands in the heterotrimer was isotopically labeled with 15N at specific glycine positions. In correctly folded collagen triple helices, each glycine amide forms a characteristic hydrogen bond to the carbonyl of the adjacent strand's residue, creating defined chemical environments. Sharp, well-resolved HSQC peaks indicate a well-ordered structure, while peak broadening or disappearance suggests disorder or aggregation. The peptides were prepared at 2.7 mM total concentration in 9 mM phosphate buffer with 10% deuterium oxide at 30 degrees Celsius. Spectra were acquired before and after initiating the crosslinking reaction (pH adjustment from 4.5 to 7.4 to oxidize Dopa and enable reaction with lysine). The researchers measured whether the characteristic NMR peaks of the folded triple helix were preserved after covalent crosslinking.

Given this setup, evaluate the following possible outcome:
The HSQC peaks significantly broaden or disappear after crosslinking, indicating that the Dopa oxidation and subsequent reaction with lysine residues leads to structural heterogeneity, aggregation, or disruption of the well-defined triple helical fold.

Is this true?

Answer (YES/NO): NO